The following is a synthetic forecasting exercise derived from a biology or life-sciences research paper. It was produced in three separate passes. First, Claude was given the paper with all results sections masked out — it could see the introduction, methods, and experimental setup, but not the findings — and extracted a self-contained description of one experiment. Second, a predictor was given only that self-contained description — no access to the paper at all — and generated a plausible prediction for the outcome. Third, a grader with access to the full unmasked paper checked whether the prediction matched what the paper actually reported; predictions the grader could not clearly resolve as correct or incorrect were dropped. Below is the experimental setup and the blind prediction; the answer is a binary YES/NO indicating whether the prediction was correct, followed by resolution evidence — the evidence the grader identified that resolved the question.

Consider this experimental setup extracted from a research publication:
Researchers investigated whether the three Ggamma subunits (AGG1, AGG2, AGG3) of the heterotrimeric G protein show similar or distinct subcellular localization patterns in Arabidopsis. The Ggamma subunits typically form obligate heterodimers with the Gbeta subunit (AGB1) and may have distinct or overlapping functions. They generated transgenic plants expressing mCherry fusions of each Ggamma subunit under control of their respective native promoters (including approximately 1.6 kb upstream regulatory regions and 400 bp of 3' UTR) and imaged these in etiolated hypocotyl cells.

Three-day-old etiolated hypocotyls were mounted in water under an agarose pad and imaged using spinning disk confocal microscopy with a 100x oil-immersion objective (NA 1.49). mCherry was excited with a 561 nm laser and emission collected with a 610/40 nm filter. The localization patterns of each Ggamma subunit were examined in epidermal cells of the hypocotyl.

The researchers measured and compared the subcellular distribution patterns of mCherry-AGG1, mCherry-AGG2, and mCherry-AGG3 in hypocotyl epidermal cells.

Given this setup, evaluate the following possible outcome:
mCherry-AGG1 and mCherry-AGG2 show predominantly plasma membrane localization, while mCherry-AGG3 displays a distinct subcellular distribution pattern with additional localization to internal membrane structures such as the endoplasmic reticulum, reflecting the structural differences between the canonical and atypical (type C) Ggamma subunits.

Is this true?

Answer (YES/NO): NO